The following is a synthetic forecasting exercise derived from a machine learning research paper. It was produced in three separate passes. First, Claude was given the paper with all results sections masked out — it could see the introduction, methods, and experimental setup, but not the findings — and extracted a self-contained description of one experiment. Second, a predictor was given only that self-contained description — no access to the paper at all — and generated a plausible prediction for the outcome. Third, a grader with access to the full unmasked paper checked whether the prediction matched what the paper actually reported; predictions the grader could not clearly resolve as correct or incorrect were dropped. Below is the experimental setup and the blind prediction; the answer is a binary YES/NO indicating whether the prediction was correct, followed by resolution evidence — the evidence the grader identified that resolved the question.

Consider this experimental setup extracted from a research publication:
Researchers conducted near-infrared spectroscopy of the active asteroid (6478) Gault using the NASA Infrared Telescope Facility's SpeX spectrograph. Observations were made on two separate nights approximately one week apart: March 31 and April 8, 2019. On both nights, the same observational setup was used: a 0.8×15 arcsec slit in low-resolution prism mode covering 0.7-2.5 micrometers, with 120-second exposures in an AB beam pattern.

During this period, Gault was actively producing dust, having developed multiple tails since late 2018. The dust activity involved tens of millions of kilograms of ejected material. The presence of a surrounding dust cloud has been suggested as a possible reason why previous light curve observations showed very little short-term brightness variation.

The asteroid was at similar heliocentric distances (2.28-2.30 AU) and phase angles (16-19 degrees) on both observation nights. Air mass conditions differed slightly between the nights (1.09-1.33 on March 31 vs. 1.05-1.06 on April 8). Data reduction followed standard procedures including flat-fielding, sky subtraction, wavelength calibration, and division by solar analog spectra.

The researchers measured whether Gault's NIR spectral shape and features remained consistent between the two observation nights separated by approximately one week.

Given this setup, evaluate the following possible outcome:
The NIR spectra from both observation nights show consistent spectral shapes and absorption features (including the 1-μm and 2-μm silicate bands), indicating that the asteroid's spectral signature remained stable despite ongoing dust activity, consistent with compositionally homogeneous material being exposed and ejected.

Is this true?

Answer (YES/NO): NO